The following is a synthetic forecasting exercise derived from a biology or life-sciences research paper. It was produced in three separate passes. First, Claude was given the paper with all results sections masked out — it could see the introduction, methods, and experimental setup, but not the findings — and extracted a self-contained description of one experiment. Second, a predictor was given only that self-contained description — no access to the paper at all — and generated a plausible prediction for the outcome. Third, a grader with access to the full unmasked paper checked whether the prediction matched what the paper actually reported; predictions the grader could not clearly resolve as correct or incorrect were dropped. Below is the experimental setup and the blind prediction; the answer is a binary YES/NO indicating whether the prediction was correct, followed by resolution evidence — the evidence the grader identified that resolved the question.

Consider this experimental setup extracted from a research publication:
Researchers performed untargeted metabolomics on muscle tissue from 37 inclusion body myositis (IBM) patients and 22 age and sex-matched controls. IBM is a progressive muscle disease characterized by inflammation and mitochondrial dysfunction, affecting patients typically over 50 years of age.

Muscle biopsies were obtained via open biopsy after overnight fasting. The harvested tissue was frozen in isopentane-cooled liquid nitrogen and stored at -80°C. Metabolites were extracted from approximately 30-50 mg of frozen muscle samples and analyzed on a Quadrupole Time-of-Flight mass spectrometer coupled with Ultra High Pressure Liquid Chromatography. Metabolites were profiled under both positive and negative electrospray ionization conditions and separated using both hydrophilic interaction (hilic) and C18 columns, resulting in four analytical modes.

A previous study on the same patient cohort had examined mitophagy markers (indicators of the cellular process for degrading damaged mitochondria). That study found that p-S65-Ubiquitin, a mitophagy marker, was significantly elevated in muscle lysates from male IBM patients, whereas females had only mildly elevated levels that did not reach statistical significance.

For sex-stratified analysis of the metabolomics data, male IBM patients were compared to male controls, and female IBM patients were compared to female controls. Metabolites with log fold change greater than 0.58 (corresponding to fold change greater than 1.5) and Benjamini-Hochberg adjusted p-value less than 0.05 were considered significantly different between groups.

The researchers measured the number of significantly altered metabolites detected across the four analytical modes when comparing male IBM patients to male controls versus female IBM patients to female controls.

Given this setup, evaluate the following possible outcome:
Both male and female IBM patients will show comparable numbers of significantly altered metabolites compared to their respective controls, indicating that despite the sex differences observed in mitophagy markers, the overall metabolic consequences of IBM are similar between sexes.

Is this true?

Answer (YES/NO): YES